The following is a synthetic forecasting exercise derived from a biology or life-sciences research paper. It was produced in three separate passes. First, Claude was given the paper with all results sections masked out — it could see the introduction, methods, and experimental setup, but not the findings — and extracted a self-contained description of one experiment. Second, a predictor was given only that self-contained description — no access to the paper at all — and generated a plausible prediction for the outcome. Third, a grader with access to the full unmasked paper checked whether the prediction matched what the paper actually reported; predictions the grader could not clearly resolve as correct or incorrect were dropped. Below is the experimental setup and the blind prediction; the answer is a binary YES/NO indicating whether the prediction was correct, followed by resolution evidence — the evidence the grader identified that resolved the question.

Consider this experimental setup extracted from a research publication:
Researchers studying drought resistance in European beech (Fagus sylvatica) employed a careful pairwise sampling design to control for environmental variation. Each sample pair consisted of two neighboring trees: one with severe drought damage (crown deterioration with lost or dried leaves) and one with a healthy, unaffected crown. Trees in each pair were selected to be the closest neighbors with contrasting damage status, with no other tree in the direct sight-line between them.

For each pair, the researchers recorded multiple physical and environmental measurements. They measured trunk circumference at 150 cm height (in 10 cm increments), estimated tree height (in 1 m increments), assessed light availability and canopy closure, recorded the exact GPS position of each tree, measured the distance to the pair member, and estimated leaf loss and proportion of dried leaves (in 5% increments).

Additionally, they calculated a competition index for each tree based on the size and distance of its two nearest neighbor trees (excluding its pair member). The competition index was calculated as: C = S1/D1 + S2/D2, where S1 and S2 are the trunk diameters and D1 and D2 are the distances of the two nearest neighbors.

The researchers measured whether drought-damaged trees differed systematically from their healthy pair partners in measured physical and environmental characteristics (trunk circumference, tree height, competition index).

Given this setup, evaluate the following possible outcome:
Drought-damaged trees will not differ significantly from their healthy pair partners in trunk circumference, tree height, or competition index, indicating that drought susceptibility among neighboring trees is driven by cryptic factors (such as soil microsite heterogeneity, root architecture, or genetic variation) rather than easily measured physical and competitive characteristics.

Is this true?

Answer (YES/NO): YES